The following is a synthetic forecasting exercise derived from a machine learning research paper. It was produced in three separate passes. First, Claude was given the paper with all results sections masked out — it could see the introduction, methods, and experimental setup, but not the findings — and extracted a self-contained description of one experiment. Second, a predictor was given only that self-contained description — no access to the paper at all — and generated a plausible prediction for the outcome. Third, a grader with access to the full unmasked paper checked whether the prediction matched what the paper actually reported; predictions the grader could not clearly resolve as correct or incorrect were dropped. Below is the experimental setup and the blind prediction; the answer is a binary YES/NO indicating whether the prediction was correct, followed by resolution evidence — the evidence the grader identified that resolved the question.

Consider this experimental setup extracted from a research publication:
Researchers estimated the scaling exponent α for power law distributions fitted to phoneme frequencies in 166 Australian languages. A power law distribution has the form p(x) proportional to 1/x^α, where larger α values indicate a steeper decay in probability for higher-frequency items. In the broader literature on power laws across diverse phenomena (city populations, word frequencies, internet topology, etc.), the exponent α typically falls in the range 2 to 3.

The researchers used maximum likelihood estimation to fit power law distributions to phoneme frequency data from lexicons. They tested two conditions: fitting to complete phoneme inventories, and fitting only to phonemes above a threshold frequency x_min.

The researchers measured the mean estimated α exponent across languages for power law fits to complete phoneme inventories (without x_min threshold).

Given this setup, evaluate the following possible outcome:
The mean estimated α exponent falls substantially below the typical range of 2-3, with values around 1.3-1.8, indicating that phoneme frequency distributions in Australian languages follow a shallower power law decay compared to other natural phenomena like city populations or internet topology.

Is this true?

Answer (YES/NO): YES